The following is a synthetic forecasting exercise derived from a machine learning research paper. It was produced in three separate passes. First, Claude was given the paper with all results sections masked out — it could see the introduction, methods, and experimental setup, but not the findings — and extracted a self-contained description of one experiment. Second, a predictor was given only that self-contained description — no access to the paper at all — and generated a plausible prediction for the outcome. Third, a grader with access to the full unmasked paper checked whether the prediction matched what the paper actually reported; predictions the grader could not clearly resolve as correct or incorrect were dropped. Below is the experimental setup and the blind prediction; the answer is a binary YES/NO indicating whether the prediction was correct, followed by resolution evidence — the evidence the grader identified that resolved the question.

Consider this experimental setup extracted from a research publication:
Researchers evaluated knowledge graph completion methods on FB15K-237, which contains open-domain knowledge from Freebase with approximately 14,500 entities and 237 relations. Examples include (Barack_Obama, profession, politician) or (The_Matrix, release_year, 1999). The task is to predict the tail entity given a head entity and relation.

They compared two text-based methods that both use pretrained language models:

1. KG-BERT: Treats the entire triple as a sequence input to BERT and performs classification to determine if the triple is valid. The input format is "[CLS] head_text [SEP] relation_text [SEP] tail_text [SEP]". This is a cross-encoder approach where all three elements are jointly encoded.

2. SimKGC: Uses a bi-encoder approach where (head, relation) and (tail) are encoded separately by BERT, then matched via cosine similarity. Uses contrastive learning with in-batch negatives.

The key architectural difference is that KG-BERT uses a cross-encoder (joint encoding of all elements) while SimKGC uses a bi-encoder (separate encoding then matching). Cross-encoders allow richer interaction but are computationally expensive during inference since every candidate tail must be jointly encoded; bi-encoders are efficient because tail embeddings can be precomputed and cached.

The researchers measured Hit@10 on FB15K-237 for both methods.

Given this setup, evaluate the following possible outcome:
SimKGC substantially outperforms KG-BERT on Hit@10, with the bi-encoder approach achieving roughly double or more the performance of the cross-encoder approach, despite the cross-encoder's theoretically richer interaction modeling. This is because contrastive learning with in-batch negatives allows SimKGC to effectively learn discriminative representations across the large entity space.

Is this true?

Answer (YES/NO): NO